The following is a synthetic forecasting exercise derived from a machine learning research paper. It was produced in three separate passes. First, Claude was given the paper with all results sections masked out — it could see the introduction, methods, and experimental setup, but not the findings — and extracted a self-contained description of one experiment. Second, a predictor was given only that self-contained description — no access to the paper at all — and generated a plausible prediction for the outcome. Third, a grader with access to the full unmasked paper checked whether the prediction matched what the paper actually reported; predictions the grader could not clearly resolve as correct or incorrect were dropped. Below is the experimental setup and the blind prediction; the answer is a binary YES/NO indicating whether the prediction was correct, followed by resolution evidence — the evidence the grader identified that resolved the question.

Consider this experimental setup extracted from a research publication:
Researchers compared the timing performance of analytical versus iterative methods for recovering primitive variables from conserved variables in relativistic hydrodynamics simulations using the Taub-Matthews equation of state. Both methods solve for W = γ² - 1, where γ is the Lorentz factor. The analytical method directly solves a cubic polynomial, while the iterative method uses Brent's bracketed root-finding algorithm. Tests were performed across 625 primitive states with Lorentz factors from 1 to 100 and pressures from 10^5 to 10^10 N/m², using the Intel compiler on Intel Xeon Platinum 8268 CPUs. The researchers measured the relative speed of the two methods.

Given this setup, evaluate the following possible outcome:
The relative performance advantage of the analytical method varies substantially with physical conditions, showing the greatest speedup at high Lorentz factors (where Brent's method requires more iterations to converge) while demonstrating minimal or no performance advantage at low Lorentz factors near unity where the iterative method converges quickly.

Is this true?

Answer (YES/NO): NO